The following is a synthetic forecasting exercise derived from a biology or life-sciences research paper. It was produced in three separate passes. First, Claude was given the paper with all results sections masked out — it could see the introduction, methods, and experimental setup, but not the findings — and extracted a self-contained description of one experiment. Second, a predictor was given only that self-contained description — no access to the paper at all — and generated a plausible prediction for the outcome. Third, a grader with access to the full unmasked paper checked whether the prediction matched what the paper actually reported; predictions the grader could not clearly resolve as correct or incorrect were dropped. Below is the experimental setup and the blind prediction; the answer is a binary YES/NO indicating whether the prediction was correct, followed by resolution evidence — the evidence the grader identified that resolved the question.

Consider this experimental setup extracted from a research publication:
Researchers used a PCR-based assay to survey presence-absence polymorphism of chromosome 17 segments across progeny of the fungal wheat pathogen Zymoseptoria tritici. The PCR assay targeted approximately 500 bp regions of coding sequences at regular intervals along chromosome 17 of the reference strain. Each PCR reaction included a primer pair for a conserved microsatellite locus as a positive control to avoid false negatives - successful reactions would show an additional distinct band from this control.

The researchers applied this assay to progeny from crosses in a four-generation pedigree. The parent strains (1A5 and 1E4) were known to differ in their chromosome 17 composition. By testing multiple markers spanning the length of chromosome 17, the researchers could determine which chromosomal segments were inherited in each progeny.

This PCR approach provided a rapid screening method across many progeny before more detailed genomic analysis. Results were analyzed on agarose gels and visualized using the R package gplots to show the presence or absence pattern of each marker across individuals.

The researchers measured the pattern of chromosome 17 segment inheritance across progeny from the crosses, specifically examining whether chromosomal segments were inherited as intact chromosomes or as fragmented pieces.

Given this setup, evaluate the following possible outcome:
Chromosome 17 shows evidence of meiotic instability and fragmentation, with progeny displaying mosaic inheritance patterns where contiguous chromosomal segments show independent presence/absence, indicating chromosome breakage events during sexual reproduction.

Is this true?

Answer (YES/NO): YES